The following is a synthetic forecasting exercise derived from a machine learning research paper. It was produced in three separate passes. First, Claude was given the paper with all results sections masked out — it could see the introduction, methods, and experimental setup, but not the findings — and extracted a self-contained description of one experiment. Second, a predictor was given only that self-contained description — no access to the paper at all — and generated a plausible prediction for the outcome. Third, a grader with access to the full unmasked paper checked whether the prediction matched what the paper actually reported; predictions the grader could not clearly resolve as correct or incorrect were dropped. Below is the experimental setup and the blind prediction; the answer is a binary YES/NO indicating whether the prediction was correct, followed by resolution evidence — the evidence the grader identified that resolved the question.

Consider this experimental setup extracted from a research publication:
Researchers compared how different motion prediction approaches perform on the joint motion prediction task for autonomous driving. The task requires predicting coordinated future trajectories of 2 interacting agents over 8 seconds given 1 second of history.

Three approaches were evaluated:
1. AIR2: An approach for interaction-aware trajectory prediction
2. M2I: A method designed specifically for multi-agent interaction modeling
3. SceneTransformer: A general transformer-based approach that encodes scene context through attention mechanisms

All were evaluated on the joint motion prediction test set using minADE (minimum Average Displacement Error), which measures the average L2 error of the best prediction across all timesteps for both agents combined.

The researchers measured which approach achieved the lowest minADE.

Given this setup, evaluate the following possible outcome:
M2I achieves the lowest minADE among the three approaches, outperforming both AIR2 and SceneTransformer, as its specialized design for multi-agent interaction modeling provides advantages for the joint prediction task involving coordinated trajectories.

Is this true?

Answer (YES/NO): NO